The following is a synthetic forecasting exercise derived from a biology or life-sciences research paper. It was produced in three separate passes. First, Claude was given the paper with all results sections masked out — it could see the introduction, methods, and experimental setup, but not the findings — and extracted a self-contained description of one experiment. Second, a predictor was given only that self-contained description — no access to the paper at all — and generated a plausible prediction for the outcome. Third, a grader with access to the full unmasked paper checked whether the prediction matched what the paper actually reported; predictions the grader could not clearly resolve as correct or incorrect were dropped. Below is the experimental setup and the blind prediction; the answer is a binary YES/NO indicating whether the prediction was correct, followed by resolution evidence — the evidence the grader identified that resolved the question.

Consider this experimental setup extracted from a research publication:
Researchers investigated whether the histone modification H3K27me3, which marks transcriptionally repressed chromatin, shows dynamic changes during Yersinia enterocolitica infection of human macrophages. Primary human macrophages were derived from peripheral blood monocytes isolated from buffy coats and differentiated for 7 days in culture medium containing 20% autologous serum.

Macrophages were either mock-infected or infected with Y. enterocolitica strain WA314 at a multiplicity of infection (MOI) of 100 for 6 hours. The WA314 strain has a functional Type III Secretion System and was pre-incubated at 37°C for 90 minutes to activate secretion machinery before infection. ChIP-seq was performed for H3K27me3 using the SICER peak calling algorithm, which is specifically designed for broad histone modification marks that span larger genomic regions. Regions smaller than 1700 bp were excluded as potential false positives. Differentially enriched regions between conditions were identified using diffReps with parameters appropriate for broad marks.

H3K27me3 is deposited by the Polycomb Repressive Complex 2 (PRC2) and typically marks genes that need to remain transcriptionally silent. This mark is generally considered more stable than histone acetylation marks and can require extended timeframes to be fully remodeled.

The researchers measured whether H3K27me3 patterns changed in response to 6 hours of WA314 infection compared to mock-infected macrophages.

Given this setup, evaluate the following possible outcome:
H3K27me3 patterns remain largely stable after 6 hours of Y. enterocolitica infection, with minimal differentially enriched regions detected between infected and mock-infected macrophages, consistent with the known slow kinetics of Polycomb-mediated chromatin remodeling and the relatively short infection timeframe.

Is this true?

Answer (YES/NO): YES